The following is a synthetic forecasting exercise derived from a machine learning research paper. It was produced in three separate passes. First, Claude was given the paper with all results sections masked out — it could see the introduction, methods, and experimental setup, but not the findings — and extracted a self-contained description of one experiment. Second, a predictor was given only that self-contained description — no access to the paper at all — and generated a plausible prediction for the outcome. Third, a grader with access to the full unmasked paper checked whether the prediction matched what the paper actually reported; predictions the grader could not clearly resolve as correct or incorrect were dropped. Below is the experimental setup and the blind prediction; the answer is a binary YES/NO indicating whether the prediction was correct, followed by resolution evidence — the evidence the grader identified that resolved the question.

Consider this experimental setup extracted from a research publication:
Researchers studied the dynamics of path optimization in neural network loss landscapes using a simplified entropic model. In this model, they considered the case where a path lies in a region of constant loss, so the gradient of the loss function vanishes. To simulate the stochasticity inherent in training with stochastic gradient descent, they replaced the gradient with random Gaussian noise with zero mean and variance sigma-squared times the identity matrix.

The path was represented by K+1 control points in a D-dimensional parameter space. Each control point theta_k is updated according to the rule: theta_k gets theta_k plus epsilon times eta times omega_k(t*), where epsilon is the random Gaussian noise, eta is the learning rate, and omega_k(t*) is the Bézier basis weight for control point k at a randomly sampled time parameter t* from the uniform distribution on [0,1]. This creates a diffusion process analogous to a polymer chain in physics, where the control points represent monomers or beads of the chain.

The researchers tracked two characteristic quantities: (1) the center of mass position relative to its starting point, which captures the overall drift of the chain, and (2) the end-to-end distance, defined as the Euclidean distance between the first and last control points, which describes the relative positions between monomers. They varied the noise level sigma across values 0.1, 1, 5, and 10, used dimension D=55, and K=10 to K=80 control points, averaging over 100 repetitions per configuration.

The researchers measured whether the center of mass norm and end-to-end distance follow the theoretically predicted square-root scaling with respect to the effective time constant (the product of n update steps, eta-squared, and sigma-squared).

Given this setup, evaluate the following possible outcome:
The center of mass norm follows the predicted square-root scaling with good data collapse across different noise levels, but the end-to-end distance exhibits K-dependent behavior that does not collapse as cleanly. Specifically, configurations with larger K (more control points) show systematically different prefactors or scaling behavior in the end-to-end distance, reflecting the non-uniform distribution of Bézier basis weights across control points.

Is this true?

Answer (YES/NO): NO